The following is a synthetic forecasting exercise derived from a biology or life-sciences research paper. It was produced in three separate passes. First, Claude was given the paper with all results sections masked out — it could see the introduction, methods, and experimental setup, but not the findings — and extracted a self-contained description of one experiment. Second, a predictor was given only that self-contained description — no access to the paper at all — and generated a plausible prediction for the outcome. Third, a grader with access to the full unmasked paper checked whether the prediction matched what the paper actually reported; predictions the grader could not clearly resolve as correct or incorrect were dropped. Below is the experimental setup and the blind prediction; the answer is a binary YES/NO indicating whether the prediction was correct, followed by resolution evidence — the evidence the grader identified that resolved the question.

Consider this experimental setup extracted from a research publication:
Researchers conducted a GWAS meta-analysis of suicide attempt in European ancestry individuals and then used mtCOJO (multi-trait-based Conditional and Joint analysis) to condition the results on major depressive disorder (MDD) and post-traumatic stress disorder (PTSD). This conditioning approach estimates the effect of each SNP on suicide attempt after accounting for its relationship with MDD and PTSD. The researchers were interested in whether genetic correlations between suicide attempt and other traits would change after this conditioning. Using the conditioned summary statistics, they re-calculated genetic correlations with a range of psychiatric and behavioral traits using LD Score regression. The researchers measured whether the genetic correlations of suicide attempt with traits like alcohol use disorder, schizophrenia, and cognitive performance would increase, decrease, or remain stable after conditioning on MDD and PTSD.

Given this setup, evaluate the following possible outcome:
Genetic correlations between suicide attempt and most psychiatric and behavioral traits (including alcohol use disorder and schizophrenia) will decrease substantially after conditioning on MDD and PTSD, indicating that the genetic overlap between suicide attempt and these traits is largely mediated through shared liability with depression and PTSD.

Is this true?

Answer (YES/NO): NO